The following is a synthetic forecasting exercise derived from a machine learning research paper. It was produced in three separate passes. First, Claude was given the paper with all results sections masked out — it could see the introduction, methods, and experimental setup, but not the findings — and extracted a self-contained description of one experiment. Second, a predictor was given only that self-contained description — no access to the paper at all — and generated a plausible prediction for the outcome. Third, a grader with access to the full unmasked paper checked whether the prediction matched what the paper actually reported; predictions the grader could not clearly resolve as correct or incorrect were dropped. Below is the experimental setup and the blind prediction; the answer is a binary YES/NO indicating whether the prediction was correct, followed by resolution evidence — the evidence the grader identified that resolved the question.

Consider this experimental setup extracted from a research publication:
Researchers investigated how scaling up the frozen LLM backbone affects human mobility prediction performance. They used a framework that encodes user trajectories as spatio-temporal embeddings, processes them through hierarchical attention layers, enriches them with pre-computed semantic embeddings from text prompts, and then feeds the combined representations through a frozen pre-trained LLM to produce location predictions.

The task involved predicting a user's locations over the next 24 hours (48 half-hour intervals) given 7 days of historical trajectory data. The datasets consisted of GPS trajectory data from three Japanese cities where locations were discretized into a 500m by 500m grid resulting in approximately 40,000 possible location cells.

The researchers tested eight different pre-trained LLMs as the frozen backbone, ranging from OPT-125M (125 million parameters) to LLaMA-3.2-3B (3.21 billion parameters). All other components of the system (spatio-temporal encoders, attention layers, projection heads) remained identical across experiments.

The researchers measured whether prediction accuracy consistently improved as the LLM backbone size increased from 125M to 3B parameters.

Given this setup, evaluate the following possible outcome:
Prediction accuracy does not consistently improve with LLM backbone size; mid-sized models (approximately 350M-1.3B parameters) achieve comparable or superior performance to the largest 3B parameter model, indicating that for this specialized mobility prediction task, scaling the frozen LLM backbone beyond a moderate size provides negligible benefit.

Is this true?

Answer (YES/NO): NO